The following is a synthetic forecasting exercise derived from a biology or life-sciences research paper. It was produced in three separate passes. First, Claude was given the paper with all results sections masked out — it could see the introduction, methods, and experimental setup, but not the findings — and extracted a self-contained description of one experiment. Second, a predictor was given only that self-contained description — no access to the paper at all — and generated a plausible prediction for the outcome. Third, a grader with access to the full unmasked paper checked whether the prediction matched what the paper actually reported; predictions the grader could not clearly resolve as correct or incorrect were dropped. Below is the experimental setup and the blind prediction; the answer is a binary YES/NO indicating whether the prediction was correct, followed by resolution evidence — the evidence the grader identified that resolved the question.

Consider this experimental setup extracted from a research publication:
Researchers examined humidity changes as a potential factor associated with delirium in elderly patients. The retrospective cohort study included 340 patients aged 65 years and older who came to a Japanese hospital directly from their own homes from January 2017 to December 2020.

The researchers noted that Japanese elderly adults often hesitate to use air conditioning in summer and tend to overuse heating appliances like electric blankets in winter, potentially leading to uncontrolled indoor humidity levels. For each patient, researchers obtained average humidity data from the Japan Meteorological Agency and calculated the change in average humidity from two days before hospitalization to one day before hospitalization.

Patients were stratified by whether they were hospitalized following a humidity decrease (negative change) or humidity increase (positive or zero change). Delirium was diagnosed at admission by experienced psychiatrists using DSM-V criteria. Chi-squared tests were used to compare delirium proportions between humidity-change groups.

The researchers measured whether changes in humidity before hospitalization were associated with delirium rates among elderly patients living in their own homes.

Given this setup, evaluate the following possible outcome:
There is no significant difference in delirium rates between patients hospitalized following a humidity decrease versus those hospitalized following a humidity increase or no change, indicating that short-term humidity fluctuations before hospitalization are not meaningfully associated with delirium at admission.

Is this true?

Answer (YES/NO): NO